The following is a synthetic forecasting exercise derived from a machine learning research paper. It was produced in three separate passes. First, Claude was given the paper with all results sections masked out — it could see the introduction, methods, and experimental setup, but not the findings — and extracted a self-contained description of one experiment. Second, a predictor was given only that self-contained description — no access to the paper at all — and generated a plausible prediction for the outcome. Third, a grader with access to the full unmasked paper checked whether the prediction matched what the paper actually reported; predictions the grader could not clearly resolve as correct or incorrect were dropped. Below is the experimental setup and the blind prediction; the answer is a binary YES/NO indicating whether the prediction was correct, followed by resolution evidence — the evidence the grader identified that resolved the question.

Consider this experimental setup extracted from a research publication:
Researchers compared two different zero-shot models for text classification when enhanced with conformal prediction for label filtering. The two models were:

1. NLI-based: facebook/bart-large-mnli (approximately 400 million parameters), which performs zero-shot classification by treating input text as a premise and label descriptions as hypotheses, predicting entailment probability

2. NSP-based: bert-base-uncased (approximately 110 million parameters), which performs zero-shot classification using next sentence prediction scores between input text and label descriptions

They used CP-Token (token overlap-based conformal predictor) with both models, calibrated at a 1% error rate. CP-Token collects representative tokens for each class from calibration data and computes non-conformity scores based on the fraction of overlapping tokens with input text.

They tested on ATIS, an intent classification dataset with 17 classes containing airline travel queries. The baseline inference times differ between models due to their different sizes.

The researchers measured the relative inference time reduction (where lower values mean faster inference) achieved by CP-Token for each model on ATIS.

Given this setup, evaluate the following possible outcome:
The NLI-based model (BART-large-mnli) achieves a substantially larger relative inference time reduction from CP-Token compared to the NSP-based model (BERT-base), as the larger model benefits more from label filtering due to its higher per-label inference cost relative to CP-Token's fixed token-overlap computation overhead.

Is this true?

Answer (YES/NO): NO